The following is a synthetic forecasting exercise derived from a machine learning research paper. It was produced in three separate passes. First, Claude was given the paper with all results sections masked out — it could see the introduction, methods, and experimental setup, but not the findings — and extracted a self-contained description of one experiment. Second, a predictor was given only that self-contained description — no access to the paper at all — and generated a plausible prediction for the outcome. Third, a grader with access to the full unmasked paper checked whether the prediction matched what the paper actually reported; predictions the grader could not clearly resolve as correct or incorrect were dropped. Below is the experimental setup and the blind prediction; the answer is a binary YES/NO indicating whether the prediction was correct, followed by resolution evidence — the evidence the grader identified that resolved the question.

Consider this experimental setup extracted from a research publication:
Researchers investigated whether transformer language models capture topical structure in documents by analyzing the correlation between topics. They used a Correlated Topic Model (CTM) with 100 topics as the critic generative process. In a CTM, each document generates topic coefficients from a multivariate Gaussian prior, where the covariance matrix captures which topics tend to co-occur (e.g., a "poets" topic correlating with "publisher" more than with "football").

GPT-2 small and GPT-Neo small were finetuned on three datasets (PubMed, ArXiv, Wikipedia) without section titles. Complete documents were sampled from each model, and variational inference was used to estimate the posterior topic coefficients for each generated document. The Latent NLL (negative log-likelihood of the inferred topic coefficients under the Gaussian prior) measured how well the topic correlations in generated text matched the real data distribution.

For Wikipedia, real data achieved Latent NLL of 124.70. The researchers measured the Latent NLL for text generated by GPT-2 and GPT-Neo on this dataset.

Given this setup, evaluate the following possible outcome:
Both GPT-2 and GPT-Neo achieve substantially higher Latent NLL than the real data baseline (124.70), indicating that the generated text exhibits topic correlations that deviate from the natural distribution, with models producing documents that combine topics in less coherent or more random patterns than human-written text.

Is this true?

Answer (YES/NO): NO